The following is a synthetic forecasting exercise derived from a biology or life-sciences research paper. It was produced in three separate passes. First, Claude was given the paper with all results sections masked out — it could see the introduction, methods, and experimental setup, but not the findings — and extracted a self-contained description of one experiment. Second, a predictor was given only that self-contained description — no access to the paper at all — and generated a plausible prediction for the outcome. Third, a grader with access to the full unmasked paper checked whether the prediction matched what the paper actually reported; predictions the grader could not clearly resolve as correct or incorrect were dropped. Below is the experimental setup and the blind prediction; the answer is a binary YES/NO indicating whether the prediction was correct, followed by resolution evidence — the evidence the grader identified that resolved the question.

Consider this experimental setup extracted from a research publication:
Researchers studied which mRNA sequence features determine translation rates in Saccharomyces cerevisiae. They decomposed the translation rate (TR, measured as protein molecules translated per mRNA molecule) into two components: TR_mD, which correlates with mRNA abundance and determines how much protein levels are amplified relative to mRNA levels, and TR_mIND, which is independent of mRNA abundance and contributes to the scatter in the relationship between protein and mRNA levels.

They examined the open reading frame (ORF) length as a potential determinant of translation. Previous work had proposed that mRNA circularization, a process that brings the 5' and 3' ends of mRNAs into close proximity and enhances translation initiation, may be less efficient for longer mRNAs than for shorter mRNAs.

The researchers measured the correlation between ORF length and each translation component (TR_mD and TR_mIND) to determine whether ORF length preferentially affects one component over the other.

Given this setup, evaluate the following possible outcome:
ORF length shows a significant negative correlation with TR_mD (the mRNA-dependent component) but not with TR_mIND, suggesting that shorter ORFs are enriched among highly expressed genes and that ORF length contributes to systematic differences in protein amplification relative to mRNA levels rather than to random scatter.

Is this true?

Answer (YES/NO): NO